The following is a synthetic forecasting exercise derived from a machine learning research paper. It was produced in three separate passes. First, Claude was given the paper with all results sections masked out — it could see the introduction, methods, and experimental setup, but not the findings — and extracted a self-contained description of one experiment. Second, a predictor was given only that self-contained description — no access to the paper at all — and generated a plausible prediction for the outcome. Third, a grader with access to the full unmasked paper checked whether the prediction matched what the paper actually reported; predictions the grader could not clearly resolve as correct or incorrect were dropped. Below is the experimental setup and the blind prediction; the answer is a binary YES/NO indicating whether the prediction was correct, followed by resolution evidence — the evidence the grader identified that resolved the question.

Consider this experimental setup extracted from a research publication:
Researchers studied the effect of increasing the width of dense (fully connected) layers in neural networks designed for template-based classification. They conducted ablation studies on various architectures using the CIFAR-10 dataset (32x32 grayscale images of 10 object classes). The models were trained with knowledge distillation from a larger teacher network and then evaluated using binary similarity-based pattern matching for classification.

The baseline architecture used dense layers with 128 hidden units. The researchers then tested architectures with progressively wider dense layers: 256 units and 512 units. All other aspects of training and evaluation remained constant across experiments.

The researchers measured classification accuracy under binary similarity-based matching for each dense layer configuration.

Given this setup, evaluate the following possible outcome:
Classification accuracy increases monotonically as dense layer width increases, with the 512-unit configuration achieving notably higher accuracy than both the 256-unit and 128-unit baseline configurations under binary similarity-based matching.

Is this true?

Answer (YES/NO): NO